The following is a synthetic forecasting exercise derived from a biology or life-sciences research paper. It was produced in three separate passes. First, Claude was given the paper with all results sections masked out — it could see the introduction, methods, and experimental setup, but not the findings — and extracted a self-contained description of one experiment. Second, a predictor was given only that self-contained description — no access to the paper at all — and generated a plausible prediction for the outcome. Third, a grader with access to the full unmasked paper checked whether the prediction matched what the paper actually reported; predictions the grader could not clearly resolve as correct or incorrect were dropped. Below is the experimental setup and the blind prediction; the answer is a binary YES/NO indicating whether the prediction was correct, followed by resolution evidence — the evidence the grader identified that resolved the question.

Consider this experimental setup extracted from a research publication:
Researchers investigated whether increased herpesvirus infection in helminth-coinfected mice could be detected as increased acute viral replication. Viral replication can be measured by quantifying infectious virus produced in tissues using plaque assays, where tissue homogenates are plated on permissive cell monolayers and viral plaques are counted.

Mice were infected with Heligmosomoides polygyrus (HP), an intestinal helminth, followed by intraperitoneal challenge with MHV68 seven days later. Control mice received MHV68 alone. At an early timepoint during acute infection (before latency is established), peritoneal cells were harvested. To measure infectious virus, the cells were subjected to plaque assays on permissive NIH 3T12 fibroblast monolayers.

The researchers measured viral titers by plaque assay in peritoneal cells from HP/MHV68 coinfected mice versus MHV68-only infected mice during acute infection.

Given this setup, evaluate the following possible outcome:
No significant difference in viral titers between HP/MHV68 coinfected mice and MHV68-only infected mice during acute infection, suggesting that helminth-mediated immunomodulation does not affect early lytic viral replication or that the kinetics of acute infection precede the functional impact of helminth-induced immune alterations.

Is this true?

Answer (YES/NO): NO